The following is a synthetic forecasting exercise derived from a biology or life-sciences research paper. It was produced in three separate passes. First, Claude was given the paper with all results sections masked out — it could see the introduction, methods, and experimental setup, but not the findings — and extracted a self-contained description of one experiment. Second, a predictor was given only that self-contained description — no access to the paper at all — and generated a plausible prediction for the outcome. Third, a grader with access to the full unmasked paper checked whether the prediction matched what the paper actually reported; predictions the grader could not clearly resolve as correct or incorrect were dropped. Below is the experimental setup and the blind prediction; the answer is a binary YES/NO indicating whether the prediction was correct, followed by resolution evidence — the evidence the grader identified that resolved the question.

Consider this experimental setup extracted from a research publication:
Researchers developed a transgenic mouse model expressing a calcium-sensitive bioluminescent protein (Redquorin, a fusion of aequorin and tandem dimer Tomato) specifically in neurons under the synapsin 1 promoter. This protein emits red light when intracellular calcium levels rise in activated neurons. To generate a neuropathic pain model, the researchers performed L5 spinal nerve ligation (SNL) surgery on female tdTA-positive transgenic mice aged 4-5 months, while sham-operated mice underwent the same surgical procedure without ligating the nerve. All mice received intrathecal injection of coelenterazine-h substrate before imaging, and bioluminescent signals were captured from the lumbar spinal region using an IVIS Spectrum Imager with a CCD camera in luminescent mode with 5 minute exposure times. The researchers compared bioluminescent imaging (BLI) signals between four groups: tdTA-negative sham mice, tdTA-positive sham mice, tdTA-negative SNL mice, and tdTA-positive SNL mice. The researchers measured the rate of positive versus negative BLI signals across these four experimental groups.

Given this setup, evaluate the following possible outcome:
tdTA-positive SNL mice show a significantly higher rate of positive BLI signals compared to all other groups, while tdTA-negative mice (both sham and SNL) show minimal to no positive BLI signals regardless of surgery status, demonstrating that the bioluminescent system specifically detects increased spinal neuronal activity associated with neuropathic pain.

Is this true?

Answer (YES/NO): YES